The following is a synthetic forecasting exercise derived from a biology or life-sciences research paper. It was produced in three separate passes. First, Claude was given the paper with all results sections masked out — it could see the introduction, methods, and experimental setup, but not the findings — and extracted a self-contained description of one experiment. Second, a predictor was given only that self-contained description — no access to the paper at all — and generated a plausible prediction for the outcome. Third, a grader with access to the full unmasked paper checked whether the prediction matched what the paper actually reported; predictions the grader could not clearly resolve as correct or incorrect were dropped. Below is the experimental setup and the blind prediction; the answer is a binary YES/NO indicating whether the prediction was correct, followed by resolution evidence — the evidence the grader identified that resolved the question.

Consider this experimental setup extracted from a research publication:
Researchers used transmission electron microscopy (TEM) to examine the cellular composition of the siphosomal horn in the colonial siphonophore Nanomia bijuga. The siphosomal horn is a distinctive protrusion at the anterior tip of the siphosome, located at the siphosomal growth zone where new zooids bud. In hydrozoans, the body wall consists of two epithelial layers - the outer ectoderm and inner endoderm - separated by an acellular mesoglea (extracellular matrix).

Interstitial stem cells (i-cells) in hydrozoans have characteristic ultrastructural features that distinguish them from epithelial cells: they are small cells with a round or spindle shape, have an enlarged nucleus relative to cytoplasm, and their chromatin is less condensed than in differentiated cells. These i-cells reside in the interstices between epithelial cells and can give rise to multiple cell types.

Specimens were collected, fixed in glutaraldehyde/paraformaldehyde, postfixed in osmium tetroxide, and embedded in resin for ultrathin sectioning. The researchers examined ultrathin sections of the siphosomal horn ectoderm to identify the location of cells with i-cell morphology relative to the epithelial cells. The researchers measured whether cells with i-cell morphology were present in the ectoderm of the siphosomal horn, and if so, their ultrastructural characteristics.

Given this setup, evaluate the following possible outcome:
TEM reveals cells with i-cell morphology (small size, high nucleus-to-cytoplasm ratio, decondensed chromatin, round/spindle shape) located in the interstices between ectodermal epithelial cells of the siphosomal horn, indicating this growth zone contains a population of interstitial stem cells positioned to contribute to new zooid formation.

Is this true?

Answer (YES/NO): YES